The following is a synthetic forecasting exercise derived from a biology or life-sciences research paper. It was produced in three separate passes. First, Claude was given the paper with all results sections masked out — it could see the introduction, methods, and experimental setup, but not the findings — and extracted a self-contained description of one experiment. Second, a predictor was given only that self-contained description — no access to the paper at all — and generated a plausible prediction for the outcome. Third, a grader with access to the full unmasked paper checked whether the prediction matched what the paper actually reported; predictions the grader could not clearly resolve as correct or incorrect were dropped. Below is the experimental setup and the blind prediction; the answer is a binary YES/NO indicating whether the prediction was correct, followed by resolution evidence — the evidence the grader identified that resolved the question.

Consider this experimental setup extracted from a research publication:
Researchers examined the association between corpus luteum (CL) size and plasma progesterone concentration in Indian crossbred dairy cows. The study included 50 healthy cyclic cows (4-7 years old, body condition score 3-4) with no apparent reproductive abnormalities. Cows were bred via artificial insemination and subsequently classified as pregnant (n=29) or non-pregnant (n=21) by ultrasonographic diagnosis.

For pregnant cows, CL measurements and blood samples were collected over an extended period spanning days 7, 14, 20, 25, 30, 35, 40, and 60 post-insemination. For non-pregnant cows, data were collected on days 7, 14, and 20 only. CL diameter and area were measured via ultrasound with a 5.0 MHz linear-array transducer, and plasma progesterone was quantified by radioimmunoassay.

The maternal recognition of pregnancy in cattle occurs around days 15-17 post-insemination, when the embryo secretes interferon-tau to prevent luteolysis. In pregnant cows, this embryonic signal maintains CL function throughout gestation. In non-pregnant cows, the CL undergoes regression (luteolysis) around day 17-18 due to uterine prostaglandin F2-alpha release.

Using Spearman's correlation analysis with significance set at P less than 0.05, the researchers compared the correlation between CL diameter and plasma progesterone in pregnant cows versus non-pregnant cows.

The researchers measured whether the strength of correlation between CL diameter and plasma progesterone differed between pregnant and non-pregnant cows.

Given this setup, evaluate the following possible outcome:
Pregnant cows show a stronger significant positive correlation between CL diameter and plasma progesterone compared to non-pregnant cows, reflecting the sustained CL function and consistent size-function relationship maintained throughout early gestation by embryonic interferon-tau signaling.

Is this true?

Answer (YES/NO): YES